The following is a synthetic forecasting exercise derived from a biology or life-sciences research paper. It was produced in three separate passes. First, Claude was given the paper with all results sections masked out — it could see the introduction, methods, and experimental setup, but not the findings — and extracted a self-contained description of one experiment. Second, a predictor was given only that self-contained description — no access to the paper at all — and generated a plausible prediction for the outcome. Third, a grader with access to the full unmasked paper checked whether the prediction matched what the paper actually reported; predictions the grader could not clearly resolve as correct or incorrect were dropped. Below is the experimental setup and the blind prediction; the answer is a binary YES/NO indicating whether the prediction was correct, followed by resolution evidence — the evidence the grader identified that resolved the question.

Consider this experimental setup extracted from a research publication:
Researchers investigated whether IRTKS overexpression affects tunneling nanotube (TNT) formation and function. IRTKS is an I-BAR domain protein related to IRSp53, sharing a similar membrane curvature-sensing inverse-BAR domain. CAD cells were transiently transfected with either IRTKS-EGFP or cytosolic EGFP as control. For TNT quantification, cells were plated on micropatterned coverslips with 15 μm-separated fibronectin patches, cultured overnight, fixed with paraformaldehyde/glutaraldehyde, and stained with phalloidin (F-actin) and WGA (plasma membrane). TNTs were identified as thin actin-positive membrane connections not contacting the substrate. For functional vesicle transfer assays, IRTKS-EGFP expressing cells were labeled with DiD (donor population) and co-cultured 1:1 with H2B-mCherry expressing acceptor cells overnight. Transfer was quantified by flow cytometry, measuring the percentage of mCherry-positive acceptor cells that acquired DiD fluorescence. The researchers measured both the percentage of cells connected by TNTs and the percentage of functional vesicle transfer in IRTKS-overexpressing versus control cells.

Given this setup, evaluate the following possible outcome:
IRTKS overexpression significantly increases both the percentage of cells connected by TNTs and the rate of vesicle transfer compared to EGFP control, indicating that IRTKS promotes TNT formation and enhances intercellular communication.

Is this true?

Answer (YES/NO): NO